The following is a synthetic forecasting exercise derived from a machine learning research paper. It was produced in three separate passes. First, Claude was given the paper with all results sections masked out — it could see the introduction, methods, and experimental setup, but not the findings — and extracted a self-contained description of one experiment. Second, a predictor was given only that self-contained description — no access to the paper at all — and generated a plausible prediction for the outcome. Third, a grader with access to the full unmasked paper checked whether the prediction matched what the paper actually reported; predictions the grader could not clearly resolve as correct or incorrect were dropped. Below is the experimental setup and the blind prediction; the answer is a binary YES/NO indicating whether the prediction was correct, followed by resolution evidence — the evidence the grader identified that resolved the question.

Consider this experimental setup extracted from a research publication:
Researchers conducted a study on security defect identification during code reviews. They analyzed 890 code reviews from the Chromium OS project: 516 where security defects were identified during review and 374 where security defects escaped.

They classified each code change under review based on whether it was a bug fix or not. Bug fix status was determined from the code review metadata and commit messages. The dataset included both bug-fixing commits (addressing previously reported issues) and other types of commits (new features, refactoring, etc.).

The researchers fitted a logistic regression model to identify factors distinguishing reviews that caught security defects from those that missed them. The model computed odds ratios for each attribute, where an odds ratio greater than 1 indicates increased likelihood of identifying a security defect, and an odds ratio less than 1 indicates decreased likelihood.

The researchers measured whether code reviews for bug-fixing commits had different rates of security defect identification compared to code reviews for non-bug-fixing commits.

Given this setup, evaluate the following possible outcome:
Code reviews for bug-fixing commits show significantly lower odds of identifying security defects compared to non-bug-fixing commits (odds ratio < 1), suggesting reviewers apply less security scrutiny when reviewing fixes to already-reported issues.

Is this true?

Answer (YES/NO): NO